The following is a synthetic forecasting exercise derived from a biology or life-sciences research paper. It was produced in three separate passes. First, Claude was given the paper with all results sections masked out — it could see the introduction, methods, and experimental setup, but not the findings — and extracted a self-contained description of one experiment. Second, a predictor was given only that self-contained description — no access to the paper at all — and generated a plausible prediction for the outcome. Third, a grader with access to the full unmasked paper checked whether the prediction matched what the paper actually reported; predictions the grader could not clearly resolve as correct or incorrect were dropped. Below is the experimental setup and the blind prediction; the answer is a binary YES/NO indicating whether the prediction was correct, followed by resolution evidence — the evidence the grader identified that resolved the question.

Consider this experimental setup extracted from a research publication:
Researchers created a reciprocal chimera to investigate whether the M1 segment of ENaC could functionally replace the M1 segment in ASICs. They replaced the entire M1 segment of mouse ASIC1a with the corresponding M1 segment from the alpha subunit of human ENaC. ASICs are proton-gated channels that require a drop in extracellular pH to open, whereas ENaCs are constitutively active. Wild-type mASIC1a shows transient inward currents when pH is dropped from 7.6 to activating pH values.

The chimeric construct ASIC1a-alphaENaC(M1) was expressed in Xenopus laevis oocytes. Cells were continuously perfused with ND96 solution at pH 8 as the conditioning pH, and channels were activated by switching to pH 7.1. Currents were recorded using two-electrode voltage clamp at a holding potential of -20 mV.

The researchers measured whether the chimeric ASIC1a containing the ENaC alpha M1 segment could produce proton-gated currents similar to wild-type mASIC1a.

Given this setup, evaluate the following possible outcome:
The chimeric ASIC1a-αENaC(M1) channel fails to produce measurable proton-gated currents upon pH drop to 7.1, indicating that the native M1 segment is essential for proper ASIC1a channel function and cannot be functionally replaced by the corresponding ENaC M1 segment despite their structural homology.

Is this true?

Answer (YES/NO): NO